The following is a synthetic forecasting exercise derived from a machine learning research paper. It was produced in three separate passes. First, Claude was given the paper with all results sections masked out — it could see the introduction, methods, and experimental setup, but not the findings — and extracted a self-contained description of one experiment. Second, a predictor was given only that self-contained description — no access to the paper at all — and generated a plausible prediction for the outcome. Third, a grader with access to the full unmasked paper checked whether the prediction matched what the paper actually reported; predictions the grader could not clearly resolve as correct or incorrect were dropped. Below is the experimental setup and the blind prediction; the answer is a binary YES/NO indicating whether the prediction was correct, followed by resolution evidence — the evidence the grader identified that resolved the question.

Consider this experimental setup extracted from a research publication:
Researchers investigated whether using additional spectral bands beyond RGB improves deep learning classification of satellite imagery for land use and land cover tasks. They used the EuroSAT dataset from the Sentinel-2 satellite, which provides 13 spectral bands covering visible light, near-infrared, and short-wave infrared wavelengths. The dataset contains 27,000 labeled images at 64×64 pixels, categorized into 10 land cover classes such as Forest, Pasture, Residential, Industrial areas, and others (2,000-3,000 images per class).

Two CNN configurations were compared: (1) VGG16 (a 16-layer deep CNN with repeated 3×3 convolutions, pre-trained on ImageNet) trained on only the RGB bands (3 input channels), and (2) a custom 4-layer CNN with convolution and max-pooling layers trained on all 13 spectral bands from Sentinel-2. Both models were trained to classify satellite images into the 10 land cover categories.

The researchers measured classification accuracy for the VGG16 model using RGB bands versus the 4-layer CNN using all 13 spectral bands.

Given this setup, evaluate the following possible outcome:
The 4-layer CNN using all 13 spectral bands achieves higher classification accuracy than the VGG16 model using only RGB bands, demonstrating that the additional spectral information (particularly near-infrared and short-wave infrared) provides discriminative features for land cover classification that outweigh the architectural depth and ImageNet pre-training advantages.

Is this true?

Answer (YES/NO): YES